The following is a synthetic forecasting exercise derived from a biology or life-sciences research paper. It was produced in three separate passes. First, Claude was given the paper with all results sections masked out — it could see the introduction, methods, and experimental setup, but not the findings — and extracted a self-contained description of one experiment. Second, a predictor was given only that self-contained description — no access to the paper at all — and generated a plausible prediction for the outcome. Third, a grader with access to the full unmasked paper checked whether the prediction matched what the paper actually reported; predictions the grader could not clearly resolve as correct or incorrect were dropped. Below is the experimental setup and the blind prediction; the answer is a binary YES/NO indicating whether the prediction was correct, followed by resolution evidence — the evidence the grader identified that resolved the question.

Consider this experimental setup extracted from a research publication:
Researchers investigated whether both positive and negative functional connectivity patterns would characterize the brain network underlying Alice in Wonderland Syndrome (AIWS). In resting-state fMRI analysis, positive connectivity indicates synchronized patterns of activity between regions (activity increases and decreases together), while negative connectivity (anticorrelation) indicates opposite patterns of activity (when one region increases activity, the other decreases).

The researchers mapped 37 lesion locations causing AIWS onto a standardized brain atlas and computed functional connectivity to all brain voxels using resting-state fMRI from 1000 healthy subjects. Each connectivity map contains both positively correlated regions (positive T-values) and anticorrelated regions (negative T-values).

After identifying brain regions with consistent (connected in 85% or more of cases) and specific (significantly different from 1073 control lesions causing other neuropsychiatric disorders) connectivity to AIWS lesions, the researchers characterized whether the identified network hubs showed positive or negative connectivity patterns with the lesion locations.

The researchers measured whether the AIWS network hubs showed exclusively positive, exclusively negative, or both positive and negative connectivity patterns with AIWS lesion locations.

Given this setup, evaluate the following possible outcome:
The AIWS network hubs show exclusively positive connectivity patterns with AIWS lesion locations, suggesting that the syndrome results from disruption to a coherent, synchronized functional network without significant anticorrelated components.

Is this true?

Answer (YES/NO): NO